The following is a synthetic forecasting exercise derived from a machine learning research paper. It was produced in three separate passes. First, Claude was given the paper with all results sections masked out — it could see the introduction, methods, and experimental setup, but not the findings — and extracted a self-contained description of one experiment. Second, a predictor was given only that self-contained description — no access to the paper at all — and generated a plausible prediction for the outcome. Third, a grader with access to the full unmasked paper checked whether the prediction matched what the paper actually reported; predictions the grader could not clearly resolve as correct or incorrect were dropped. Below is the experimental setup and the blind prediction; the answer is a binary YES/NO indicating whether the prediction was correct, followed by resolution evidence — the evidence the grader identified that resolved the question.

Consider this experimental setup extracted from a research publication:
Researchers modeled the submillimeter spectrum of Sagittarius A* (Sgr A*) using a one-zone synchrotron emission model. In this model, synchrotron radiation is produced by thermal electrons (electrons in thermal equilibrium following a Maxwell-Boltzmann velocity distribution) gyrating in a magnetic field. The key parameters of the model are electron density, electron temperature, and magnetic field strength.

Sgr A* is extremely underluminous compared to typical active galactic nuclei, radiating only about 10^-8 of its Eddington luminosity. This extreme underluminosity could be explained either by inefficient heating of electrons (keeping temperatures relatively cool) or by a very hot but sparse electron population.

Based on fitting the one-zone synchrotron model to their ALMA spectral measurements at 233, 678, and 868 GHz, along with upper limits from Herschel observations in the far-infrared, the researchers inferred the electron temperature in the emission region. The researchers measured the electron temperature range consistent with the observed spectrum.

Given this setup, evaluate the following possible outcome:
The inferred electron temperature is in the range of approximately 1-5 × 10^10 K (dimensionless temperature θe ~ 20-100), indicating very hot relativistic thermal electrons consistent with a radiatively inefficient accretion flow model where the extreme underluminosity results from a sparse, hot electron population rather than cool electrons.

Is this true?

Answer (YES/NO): NO